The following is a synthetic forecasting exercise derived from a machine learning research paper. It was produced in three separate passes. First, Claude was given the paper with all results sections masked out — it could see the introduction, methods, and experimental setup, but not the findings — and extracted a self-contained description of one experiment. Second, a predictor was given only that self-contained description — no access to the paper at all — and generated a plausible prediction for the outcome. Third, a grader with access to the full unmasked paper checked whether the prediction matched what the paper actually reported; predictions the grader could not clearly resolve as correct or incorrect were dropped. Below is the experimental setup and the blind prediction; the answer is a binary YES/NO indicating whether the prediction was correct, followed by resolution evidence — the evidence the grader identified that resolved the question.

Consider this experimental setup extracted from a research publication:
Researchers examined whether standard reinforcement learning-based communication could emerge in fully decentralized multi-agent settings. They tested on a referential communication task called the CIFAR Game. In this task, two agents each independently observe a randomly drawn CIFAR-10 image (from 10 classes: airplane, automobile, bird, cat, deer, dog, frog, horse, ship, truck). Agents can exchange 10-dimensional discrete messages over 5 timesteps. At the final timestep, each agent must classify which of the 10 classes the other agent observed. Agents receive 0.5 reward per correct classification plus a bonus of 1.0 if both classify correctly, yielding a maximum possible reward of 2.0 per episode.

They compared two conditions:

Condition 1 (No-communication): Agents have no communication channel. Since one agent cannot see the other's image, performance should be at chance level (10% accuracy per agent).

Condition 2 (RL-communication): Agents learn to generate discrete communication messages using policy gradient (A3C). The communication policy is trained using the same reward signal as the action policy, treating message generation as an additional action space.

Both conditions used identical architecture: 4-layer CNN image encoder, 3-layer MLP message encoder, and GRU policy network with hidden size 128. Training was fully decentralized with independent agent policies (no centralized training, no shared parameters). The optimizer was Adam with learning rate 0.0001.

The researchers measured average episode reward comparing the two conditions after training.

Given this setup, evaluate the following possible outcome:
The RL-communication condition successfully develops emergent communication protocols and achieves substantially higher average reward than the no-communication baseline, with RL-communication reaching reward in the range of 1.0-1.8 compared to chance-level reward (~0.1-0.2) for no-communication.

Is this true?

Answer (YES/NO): NO